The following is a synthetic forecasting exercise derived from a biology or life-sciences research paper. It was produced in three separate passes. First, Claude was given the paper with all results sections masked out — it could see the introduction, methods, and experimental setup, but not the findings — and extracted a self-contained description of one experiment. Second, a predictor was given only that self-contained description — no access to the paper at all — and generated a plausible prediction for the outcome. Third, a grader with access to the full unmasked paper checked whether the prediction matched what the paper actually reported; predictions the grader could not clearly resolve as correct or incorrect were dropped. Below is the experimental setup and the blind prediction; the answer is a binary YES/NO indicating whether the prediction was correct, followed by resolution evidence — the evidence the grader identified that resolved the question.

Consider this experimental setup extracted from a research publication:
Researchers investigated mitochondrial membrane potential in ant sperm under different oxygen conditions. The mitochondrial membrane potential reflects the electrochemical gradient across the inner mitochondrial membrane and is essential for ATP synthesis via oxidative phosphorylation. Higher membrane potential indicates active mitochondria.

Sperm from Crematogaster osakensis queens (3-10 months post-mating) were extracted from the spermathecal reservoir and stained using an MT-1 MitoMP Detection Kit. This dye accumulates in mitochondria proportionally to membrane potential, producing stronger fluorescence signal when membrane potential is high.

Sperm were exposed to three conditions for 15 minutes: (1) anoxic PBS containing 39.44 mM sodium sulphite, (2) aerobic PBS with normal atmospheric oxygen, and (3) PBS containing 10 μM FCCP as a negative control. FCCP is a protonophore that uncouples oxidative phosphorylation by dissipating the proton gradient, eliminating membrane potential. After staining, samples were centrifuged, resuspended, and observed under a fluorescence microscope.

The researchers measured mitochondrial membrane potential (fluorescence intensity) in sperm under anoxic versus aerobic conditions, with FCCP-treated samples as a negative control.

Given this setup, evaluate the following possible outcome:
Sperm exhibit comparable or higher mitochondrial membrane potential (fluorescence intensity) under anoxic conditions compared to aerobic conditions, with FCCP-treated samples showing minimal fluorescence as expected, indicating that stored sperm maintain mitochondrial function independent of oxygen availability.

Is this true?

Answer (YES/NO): YES